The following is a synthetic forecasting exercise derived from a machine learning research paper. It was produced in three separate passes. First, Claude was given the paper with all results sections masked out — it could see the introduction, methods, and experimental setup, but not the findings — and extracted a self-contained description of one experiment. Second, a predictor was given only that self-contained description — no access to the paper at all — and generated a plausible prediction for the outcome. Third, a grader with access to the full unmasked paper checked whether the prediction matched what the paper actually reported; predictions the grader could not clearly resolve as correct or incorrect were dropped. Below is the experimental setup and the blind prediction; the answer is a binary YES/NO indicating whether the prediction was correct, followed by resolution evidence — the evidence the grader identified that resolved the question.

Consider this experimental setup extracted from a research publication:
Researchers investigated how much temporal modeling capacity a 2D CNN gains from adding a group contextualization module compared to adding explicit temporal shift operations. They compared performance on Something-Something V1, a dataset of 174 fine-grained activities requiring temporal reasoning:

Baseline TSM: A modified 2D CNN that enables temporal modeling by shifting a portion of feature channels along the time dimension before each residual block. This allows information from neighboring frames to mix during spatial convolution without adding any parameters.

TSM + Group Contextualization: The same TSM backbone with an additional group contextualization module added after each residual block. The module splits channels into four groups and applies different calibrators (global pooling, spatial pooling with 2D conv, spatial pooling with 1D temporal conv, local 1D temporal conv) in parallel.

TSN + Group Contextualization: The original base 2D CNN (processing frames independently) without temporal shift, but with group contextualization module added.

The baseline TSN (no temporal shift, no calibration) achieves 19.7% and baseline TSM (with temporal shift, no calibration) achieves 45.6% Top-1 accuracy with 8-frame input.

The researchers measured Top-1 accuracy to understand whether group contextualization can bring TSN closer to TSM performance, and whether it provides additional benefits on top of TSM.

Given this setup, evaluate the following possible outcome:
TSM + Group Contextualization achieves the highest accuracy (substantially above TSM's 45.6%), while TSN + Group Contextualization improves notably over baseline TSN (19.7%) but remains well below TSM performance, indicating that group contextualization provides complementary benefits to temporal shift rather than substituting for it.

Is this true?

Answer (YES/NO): NO